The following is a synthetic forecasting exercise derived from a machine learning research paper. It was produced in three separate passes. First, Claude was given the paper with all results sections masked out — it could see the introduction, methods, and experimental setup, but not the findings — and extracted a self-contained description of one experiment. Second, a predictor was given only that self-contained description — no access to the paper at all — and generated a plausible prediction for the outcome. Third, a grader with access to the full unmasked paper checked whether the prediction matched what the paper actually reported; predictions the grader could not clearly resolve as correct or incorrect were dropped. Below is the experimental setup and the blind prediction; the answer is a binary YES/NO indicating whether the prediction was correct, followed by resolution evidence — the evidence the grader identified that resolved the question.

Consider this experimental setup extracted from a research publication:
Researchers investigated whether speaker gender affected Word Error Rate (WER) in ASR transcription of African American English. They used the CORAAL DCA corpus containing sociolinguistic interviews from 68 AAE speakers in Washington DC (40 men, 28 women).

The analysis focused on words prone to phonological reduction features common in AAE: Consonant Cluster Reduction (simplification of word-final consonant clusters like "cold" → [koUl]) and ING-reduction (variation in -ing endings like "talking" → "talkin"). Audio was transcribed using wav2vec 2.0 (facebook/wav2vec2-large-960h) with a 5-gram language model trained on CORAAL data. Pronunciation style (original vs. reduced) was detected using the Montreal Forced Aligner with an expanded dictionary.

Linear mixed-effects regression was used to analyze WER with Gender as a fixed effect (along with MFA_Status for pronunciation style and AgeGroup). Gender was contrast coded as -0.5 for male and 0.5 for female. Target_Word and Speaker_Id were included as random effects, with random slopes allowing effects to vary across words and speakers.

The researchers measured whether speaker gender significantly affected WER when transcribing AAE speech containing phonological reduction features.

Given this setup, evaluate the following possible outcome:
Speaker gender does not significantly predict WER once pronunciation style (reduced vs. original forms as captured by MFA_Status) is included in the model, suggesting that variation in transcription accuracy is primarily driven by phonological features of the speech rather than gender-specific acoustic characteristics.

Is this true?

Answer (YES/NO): YES